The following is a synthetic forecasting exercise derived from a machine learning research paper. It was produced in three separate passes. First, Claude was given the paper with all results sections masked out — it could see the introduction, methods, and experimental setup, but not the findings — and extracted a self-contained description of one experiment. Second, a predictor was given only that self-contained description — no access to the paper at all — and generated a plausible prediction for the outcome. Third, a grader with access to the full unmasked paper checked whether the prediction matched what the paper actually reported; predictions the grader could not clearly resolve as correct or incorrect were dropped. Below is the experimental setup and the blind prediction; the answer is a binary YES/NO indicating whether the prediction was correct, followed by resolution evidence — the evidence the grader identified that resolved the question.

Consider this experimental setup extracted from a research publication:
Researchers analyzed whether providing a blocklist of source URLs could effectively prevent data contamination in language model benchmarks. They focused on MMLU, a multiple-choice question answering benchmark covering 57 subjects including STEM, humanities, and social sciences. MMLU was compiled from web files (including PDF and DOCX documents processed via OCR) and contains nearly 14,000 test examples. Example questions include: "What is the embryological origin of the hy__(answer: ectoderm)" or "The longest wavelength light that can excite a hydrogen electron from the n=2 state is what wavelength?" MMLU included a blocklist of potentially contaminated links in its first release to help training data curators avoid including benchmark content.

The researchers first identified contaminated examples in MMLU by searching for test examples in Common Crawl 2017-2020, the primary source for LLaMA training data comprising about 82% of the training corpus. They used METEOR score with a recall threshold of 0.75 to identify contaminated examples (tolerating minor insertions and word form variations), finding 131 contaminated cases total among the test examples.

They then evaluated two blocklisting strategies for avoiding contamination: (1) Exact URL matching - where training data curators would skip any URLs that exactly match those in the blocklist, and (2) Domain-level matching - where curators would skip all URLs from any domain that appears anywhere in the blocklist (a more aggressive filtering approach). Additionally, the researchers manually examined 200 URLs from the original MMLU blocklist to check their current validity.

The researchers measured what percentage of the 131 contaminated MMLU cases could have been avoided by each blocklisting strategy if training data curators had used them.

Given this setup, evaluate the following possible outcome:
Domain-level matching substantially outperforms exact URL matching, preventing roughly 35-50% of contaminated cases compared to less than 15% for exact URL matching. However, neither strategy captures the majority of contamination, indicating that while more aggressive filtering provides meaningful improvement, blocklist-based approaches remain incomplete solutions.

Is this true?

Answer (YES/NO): NO